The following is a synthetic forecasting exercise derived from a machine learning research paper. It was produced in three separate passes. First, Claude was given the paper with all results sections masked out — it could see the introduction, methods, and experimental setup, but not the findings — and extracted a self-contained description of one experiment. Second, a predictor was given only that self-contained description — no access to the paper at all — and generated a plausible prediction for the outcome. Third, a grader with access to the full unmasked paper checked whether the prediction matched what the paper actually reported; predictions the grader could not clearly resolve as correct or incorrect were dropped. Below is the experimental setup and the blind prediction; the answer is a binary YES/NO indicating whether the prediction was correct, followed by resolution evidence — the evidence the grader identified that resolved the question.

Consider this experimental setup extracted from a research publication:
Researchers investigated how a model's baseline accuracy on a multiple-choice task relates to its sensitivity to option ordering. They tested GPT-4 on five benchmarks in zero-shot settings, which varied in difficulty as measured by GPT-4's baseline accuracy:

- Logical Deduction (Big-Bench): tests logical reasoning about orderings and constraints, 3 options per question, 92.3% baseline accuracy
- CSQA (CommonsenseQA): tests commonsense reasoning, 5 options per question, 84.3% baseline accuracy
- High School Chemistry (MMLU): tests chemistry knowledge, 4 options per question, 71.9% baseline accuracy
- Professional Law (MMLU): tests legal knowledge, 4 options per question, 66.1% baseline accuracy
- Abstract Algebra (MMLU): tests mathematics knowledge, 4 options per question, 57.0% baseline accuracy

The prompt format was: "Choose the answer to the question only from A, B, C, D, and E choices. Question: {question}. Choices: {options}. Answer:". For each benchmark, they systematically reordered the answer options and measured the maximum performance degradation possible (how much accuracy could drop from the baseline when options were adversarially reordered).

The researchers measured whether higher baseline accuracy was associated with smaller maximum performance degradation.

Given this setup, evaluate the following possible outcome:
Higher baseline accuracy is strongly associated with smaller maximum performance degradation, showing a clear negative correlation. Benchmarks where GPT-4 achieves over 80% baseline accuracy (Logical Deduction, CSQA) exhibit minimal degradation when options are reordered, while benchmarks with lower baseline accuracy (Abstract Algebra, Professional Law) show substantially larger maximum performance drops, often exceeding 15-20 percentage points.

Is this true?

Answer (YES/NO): NO